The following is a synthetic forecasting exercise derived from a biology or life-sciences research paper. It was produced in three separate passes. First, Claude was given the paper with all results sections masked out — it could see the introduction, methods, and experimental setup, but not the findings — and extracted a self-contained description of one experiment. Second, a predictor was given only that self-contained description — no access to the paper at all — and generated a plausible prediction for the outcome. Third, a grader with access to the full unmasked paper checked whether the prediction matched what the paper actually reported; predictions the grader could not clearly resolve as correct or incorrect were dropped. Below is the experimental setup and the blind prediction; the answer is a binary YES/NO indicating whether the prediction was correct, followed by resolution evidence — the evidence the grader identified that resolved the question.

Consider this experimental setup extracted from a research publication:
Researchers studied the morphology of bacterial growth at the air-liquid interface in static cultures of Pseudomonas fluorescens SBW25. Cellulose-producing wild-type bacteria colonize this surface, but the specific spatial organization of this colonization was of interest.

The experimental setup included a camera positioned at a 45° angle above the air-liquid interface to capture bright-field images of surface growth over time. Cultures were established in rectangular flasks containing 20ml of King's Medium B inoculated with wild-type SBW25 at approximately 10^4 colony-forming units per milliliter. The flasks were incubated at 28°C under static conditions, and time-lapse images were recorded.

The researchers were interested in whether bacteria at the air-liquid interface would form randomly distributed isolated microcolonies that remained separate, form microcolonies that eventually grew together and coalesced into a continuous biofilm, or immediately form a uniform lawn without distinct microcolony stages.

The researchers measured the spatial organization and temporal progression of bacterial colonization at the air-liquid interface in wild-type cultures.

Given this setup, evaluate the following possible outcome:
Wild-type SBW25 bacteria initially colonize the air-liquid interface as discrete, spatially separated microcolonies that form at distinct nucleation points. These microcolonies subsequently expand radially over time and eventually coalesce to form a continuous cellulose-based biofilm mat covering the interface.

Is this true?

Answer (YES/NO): YES